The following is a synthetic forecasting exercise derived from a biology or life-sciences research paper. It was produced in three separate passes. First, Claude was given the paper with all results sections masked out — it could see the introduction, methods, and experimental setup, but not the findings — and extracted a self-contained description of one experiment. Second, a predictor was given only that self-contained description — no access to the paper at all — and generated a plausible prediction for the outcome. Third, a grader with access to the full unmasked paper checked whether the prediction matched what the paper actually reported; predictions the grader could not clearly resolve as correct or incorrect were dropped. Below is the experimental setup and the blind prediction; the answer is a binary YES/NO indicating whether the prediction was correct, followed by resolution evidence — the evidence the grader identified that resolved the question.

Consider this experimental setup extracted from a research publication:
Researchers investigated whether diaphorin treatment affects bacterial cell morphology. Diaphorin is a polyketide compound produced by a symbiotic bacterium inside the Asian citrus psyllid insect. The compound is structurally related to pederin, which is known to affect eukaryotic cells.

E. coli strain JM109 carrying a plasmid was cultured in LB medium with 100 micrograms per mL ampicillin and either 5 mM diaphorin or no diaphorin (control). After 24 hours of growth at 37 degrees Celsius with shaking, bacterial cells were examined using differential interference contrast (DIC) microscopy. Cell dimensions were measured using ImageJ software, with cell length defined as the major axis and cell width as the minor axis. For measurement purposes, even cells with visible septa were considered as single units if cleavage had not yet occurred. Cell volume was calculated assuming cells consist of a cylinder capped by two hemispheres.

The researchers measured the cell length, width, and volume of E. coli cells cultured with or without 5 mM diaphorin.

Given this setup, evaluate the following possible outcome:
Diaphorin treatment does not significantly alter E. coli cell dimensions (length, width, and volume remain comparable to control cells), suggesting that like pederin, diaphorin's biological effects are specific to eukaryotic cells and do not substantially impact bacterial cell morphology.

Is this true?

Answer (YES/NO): NO